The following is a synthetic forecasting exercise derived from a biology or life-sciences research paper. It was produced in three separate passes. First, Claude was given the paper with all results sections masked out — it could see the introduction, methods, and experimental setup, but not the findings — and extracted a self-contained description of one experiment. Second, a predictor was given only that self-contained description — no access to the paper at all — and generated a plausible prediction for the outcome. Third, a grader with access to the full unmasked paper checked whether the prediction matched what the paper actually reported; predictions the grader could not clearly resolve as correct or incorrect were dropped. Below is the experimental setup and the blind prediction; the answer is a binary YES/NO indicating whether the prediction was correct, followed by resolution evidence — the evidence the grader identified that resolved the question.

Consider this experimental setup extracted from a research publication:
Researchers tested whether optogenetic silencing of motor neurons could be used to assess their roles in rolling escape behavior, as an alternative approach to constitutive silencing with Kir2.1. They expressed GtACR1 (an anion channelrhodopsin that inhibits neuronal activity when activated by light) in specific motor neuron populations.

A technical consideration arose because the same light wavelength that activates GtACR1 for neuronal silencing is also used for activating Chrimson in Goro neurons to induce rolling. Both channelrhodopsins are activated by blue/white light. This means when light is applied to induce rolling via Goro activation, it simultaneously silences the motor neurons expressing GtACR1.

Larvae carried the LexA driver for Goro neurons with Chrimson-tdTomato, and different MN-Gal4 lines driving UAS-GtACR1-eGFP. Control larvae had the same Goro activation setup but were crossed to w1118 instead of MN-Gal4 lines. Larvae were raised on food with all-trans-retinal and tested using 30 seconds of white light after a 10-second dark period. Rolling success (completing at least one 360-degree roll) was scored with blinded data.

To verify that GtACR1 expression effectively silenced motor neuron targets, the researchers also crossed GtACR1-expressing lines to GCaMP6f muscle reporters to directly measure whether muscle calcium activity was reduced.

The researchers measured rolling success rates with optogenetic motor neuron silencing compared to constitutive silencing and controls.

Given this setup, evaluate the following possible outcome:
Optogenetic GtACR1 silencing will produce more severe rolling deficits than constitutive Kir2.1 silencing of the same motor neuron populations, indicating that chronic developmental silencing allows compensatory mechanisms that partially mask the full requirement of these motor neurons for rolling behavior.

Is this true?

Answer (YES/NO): NO